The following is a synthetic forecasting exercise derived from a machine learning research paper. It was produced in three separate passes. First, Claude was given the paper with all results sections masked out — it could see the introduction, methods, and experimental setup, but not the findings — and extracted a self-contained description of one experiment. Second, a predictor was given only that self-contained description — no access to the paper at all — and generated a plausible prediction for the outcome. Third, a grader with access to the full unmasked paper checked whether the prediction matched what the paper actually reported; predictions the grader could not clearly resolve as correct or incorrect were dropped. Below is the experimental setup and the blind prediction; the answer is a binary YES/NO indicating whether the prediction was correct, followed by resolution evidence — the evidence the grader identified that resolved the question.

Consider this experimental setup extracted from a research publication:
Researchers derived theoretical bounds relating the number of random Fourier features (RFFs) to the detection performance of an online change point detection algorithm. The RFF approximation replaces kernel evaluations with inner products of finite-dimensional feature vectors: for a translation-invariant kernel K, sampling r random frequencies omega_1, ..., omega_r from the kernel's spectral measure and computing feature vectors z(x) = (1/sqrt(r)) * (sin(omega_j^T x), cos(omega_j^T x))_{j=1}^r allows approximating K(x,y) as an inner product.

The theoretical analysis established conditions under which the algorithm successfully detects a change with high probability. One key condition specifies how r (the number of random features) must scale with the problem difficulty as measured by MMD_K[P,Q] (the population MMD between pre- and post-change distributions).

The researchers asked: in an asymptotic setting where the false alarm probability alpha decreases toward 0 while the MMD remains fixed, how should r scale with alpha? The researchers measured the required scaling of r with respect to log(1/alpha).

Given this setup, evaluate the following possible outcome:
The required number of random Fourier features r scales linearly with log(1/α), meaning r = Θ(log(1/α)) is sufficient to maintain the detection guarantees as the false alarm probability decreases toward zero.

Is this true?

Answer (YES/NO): YES